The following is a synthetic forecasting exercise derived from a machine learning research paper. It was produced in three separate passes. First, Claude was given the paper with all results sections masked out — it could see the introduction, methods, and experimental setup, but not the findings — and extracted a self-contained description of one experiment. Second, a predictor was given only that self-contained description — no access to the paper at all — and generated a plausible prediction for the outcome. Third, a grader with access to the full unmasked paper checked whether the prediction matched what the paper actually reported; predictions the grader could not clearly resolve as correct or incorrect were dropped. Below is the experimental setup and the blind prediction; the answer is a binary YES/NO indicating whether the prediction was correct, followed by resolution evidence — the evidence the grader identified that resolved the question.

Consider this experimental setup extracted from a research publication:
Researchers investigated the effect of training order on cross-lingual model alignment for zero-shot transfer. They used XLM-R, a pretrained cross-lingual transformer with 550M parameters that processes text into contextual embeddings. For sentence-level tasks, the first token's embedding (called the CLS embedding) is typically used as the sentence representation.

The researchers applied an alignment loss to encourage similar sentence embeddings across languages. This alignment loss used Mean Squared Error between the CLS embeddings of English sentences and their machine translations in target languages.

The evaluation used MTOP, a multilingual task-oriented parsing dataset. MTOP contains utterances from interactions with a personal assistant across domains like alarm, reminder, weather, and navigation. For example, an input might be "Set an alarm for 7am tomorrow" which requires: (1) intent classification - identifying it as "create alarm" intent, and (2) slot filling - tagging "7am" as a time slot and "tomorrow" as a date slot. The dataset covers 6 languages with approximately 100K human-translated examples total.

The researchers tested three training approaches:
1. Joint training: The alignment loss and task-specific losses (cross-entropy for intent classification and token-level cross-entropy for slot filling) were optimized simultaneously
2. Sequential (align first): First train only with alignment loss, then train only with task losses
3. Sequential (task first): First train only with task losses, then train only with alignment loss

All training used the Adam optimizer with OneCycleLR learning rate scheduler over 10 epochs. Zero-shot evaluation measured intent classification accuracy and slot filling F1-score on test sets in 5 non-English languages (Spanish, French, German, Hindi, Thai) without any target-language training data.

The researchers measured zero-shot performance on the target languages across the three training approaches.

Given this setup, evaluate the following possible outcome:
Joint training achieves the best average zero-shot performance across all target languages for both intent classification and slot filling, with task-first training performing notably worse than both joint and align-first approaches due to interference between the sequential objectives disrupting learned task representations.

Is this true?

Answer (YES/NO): NO